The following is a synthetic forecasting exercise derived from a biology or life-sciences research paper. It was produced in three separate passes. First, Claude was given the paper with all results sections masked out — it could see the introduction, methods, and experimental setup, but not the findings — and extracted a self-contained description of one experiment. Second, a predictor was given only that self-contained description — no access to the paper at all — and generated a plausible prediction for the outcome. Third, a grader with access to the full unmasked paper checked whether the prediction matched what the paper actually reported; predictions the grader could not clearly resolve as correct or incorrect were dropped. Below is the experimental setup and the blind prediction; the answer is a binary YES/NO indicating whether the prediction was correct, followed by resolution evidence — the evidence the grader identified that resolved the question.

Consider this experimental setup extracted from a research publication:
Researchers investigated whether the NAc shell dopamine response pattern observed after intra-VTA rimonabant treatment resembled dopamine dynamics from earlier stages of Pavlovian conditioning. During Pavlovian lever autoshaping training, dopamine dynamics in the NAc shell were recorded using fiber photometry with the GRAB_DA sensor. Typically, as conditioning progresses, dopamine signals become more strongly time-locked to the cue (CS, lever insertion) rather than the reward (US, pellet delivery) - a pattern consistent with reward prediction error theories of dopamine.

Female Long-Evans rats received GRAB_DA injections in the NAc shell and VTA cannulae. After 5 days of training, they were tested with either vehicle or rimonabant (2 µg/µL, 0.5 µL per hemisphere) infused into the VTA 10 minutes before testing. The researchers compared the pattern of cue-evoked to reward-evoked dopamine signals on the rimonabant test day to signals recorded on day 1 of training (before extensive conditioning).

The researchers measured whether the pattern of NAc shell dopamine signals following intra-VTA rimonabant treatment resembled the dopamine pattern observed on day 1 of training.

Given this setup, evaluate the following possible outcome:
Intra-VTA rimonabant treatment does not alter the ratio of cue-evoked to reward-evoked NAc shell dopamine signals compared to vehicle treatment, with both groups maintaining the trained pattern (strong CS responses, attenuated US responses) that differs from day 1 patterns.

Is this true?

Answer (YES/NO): NO